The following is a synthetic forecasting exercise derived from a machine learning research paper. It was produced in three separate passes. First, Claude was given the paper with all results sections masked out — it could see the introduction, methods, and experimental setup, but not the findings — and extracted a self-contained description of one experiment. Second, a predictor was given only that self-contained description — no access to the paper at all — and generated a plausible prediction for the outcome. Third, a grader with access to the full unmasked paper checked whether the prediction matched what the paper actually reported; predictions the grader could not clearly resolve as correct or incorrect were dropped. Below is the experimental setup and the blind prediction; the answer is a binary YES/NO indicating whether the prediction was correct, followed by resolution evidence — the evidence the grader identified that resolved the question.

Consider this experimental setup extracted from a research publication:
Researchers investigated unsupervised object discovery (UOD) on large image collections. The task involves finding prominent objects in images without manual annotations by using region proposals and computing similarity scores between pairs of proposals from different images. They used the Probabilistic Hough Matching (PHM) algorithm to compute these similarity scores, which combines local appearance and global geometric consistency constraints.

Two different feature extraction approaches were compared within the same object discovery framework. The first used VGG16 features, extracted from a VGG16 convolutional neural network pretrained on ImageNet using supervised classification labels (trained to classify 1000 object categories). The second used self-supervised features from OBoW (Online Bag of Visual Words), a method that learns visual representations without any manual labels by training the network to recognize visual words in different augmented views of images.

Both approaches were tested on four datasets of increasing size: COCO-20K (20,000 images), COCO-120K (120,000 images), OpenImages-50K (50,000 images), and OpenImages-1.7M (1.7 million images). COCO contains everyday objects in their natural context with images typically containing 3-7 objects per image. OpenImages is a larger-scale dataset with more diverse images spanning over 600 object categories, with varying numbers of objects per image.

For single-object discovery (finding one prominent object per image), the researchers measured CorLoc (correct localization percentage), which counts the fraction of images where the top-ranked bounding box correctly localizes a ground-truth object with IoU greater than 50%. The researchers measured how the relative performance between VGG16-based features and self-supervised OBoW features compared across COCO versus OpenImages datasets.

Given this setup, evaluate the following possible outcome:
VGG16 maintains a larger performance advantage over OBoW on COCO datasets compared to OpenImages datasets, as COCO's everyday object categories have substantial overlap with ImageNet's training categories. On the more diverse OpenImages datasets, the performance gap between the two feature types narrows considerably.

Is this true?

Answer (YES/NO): YES